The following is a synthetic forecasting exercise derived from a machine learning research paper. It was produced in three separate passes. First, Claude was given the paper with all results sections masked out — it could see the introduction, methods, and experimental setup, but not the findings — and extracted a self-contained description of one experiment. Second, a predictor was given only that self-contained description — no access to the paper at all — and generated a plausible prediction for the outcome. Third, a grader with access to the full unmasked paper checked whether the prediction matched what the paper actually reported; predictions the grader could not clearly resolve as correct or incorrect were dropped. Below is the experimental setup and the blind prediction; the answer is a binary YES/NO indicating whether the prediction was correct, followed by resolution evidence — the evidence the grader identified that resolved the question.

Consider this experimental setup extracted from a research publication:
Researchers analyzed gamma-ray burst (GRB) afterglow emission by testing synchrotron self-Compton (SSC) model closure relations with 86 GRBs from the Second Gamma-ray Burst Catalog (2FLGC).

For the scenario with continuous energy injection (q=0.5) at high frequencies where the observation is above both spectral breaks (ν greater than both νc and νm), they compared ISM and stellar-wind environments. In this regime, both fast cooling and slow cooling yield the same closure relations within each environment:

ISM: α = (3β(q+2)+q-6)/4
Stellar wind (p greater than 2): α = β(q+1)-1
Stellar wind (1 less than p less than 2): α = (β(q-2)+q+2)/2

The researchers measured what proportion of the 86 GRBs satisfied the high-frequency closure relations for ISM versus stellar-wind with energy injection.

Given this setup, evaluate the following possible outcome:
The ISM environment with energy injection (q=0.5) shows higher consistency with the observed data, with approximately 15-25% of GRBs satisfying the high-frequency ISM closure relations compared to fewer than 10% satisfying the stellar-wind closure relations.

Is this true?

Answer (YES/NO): NO